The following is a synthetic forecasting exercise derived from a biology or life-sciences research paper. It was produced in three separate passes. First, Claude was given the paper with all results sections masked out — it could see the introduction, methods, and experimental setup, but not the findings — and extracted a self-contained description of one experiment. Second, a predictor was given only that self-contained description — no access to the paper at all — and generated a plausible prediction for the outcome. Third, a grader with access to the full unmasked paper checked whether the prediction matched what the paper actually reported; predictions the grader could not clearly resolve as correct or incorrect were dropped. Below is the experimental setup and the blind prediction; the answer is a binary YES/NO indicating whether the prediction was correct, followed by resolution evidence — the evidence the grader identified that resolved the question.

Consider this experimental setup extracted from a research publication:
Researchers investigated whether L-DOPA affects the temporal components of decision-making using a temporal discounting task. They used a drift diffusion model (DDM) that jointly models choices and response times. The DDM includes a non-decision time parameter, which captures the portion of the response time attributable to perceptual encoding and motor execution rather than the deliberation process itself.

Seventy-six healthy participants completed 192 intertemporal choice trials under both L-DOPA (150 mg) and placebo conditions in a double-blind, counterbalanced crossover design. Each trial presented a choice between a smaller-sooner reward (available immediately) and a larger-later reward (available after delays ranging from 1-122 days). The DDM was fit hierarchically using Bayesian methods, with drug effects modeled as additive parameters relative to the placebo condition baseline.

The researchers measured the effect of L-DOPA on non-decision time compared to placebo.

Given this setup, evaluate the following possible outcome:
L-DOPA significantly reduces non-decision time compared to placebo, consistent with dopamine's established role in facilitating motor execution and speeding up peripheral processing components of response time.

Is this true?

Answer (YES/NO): NO